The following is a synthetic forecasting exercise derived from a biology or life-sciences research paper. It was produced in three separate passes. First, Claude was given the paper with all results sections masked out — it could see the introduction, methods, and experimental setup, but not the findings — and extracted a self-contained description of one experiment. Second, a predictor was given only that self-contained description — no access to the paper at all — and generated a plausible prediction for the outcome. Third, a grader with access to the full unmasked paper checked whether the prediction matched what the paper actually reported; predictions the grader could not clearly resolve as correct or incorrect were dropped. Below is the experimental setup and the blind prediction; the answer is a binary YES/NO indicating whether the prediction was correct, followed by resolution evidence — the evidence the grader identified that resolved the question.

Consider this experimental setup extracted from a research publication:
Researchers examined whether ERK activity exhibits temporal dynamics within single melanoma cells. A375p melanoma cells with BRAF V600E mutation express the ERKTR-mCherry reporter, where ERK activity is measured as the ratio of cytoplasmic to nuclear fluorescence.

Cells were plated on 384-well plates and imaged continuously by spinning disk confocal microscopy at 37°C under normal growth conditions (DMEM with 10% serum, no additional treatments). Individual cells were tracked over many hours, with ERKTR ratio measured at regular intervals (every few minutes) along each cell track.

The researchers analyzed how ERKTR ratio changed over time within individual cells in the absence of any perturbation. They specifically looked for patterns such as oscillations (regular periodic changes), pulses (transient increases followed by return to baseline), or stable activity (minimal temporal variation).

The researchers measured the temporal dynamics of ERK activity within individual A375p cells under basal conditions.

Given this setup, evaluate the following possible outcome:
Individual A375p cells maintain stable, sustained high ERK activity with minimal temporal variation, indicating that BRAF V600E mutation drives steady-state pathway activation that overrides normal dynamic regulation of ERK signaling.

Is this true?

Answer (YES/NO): NO